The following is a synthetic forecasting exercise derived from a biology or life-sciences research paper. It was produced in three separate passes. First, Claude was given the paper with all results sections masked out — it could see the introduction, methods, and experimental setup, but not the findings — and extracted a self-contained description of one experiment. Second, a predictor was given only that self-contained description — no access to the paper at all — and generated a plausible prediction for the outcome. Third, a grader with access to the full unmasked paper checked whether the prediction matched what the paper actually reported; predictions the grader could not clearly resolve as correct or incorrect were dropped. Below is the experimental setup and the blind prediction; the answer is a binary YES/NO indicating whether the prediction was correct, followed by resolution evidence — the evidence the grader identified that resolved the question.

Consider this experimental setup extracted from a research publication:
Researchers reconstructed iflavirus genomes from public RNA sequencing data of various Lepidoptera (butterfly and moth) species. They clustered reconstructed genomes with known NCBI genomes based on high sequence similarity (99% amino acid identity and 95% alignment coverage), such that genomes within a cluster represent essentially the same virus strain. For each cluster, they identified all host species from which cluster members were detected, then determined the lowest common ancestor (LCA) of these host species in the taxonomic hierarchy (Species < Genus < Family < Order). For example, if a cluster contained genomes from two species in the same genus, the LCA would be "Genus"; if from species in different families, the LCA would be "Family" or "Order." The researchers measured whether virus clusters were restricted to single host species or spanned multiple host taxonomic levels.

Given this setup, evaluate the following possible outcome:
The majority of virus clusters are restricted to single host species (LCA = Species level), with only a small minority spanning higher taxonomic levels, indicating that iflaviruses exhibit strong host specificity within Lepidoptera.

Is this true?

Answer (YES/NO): YES